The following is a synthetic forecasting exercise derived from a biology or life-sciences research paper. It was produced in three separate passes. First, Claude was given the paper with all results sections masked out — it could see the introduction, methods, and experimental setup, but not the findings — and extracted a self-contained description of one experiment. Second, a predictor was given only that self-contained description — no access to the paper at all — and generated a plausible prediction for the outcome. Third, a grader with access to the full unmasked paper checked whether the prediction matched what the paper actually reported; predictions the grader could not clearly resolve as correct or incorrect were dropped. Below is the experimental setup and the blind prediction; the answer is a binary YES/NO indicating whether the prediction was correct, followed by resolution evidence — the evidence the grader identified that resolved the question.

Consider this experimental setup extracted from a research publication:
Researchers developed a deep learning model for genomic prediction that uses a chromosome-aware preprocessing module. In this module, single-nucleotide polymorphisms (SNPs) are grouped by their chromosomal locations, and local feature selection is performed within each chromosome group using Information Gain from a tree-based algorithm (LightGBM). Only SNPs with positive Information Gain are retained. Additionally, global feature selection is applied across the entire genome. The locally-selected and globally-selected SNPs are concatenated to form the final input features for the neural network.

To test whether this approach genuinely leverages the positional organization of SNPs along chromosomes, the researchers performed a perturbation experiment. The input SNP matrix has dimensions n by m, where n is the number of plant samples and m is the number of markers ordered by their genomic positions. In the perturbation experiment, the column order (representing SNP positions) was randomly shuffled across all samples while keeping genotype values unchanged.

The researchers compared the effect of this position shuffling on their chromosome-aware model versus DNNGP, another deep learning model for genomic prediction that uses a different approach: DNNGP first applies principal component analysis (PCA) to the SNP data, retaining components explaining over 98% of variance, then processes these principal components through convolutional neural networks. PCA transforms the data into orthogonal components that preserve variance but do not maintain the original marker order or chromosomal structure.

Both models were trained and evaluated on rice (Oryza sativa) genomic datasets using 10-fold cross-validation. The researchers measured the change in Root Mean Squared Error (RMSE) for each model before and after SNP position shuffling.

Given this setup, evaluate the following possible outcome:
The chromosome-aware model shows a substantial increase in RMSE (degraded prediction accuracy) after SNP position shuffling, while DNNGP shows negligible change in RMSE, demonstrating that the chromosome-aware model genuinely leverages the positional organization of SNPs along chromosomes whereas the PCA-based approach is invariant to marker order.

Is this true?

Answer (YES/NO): YES